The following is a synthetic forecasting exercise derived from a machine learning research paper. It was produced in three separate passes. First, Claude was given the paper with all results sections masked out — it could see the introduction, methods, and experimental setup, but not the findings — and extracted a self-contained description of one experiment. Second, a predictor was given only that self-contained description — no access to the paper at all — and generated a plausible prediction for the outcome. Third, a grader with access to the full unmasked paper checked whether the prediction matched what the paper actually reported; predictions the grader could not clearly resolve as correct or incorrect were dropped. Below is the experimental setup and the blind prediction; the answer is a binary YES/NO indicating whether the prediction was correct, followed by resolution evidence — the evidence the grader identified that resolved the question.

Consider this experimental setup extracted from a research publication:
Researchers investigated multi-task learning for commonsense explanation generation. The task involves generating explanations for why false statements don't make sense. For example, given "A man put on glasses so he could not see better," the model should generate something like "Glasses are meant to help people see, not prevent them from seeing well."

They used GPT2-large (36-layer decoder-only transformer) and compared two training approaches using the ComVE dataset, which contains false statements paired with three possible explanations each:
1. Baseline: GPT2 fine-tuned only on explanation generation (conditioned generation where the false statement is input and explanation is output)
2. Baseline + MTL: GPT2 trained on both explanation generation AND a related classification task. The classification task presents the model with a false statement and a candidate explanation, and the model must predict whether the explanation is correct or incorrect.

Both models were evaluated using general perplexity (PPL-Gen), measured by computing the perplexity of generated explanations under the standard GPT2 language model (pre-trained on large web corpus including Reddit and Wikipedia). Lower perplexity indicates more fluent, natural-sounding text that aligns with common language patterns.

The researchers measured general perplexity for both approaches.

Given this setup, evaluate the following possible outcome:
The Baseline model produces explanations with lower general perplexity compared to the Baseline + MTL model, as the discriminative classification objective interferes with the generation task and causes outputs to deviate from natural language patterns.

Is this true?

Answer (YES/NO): NO